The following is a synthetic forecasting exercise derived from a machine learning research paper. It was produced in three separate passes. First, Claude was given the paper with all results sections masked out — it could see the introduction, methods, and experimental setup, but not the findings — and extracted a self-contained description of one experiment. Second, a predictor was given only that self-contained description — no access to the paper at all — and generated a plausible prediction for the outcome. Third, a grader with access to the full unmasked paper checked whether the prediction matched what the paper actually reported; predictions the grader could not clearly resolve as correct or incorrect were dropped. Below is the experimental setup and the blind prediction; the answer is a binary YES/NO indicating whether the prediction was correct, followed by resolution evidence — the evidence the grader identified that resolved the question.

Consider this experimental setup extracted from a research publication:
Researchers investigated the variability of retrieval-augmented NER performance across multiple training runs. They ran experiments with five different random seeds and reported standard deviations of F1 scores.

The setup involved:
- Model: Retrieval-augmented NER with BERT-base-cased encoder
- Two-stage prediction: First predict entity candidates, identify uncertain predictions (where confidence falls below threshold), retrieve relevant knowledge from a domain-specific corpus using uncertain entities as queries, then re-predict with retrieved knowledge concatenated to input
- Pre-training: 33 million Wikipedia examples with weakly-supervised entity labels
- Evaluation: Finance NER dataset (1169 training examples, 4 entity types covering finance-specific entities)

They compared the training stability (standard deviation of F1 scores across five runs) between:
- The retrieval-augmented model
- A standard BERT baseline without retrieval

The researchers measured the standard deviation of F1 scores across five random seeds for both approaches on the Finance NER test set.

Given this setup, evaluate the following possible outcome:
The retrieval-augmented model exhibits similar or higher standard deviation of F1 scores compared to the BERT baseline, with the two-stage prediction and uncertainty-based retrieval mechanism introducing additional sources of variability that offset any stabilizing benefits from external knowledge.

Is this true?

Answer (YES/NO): NO